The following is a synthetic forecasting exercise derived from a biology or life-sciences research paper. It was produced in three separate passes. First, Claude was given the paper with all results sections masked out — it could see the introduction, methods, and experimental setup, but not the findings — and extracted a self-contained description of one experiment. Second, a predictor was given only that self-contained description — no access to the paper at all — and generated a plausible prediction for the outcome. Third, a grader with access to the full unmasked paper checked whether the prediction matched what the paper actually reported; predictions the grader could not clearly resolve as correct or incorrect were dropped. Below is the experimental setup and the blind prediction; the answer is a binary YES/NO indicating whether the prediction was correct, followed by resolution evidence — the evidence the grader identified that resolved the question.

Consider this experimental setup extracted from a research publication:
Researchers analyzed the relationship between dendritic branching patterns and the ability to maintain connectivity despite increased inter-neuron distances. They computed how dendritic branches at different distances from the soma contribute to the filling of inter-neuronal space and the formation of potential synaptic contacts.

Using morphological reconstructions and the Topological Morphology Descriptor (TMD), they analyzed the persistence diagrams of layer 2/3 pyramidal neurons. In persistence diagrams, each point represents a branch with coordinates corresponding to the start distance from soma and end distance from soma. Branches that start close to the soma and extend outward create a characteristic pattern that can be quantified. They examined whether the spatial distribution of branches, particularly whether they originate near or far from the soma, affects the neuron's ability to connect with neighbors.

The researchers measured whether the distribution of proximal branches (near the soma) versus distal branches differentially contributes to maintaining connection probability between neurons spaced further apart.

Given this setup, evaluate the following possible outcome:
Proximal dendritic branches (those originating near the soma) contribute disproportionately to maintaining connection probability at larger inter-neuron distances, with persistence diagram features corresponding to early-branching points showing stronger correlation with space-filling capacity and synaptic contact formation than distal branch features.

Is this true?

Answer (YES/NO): YES